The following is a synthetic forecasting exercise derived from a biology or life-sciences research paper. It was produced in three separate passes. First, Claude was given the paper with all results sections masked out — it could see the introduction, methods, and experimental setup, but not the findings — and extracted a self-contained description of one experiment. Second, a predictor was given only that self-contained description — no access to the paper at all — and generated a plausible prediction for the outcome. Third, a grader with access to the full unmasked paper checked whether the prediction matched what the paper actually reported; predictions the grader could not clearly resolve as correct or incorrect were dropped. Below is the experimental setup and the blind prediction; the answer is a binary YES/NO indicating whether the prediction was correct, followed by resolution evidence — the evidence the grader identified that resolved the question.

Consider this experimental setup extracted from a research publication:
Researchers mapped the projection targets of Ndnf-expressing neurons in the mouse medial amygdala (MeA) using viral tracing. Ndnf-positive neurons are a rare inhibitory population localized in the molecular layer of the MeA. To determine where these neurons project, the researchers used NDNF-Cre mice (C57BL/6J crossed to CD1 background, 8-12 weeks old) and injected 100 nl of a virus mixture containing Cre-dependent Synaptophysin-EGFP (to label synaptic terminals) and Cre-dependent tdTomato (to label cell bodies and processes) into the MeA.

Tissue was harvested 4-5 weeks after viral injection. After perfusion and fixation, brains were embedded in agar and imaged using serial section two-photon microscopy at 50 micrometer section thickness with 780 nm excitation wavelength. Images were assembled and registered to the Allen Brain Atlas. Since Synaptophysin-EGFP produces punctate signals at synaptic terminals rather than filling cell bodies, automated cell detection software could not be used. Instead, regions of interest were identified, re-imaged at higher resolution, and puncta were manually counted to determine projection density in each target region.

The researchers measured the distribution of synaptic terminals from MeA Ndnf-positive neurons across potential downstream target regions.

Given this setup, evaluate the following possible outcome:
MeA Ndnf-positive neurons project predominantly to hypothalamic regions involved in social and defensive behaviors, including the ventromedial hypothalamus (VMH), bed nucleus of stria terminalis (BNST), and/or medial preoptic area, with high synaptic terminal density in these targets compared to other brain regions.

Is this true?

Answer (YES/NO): NO